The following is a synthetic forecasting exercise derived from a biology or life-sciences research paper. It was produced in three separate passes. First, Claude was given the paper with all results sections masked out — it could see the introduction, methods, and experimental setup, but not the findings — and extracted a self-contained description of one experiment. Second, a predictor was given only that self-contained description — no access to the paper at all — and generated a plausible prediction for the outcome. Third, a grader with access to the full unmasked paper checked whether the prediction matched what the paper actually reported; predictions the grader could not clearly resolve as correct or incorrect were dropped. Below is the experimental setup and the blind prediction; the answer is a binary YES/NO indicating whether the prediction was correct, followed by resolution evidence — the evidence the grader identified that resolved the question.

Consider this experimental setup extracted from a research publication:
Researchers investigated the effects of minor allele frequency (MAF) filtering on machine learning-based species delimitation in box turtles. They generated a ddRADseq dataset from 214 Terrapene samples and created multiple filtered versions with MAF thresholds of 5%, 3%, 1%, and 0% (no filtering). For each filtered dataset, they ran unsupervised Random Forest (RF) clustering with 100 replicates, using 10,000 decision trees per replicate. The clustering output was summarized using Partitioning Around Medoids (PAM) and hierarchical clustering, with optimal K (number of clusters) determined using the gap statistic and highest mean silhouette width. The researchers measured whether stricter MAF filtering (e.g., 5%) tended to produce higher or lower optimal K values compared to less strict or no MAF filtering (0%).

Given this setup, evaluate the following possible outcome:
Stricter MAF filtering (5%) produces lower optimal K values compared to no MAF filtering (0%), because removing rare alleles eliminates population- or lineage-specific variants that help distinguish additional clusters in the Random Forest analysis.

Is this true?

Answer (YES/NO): YES